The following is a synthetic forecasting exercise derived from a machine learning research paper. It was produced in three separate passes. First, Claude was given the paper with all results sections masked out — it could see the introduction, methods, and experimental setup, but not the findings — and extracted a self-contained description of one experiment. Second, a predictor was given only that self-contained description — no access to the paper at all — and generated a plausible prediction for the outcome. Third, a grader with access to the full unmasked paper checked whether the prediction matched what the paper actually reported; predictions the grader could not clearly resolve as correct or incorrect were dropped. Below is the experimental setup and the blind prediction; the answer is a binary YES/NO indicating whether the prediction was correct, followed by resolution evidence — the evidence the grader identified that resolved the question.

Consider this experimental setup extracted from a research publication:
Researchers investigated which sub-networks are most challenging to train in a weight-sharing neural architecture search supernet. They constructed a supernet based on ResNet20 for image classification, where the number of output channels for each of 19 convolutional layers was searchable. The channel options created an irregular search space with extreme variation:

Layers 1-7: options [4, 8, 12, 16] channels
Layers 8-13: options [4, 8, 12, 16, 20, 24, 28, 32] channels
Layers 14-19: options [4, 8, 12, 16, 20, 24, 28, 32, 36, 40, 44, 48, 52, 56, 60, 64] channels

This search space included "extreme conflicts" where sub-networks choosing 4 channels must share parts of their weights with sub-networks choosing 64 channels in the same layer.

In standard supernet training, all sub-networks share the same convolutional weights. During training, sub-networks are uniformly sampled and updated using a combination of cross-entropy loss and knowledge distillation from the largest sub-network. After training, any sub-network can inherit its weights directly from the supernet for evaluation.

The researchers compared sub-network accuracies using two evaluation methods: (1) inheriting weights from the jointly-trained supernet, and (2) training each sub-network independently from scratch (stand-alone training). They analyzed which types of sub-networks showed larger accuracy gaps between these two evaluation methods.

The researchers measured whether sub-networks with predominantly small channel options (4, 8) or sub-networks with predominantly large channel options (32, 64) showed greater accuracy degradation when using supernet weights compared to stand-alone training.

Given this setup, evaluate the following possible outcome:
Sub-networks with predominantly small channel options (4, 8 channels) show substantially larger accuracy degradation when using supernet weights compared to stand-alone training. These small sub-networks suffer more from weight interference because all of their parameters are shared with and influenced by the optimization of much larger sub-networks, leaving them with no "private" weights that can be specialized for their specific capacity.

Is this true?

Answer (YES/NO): YES